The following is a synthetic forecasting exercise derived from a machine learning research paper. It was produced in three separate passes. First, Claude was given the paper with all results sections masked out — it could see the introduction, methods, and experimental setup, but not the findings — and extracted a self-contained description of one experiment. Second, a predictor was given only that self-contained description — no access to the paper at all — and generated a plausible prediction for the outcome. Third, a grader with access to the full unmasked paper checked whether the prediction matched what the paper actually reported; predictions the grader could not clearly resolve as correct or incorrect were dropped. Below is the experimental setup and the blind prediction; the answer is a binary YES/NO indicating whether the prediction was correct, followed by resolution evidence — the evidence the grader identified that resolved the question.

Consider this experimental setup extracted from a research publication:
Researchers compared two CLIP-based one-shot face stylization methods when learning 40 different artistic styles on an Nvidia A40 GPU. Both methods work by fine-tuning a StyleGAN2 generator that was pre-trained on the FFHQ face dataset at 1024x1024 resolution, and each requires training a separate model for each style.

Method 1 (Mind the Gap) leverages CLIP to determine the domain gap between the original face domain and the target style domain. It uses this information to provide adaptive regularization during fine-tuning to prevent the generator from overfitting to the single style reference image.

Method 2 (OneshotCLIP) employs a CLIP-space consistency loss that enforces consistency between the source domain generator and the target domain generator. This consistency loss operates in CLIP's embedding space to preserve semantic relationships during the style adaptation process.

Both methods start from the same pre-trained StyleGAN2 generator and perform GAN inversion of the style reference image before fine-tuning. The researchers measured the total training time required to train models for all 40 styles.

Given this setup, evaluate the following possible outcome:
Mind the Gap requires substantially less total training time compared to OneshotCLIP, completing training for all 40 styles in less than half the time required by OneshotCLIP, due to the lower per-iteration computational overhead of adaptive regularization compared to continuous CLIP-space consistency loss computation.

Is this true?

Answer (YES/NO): YES